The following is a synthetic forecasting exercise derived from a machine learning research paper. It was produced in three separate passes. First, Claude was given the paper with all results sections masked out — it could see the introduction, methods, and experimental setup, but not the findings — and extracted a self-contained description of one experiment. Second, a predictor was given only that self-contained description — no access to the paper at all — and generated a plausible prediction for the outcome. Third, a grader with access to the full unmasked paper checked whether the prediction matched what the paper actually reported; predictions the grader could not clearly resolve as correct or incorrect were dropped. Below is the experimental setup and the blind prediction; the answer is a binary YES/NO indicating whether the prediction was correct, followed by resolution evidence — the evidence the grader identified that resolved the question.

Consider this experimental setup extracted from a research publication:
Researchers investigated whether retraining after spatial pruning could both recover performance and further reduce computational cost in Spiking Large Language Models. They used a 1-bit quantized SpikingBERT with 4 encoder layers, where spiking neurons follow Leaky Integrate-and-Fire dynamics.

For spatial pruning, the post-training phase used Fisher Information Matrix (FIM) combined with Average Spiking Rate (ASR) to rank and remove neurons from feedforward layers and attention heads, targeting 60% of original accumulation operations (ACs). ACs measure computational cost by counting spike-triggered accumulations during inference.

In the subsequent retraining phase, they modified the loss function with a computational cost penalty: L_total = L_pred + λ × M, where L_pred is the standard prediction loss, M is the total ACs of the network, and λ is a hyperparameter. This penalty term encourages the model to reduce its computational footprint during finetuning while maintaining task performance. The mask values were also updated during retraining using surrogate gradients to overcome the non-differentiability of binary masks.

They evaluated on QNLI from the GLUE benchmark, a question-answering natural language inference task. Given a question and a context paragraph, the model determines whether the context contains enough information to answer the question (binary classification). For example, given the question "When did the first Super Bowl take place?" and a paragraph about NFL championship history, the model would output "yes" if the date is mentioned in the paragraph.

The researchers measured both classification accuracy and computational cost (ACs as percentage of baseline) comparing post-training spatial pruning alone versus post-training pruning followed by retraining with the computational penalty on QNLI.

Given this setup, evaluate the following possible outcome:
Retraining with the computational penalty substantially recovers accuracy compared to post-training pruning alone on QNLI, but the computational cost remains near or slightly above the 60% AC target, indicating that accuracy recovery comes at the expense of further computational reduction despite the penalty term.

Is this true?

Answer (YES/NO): NO